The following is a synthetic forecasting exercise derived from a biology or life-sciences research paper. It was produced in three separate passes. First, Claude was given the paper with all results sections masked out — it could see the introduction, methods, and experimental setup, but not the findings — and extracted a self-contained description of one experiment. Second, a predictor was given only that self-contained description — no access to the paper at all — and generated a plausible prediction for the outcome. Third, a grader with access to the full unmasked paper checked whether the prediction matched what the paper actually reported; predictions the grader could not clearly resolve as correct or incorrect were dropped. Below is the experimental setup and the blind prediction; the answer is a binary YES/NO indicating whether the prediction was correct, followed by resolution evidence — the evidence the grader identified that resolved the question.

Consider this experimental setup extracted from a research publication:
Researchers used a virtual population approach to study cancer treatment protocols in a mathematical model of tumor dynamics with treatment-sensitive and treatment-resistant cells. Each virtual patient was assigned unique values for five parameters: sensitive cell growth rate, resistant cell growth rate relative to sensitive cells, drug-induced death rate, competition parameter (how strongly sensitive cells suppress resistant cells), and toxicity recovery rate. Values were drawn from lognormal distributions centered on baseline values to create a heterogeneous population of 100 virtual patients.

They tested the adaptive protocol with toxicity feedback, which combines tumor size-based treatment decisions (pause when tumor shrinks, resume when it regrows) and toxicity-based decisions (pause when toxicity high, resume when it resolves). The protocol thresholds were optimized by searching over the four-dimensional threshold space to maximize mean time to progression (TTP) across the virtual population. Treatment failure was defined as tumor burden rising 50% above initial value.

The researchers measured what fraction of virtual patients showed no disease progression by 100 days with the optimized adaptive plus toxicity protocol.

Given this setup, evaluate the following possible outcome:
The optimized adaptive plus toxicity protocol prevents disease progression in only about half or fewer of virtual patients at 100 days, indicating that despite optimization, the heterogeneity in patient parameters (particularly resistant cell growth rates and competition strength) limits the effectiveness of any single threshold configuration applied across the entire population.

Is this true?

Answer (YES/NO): NO